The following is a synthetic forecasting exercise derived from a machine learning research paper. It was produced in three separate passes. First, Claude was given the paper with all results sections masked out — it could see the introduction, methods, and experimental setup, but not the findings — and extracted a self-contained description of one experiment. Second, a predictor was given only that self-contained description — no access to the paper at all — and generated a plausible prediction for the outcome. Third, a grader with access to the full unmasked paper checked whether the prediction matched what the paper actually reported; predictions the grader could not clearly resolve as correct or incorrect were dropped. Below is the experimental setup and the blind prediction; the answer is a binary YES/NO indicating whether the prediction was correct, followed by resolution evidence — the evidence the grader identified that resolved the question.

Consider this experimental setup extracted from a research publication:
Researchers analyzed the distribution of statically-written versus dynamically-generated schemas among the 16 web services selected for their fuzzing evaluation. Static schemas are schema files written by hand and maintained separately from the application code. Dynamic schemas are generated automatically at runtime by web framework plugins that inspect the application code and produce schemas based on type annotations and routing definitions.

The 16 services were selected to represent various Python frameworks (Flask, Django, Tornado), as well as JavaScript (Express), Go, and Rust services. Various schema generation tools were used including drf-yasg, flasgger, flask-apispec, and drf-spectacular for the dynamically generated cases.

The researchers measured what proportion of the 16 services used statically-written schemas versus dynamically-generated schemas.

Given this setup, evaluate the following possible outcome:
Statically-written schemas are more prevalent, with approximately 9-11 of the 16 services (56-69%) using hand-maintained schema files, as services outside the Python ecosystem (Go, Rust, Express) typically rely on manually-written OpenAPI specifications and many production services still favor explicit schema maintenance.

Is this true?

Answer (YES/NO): YES